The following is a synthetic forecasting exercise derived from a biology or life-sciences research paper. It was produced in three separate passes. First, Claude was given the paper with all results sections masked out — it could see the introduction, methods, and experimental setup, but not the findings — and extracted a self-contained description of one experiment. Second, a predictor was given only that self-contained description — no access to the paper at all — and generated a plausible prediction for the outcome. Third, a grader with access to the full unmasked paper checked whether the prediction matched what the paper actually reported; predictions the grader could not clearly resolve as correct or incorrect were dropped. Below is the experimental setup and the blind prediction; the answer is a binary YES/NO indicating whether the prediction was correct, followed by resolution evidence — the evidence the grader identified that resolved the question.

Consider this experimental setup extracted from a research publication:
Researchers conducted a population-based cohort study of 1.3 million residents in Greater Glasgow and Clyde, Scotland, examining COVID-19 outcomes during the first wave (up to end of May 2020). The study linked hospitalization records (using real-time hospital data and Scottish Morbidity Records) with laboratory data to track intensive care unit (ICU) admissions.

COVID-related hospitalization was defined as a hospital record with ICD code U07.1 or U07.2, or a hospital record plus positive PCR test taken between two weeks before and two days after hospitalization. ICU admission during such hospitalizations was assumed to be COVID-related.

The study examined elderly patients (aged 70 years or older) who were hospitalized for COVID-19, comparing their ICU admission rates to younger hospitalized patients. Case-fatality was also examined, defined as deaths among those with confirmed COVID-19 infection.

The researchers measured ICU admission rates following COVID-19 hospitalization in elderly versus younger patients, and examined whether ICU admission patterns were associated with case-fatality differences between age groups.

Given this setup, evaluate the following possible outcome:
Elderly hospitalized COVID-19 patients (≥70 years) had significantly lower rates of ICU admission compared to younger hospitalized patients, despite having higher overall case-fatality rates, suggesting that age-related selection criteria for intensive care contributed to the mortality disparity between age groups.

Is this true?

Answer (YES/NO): YES